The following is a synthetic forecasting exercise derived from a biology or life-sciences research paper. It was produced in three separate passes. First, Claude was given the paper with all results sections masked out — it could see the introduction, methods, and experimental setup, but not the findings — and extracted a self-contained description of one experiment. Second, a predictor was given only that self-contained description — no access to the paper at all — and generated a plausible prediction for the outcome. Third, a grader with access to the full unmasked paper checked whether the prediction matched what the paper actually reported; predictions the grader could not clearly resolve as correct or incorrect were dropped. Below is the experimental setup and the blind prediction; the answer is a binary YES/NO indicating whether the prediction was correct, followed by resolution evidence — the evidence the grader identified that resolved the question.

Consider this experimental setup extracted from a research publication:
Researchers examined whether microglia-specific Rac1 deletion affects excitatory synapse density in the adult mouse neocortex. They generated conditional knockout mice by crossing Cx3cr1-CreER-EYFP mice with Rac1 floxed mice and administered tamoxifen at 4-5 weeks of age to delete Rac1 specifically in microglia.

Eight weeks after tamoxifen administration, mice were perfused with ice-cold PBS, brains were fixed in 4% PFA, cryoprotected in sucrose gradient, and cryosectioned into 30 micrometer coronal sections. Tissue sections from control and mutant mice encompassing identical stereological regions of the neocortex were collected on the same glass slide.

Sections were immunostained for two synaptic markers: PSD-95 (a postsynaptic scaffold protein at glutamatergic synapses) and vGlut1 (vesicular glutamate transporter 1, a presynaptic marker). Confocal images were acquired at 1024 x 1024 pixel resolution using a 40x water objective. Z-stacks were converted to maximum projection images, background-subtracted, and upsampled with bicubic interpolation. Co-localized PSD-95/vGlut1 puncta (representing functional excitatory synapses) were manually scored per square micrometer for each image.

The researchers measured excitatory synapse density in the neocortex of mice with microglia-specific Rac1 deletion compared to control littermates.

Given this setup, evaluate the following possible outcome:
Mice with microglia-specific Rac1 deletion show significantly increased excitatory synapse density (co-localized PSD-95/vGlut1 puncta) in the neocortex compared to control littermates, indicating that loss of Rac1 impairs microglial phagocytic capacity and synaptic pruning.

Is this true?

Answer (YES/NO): NO